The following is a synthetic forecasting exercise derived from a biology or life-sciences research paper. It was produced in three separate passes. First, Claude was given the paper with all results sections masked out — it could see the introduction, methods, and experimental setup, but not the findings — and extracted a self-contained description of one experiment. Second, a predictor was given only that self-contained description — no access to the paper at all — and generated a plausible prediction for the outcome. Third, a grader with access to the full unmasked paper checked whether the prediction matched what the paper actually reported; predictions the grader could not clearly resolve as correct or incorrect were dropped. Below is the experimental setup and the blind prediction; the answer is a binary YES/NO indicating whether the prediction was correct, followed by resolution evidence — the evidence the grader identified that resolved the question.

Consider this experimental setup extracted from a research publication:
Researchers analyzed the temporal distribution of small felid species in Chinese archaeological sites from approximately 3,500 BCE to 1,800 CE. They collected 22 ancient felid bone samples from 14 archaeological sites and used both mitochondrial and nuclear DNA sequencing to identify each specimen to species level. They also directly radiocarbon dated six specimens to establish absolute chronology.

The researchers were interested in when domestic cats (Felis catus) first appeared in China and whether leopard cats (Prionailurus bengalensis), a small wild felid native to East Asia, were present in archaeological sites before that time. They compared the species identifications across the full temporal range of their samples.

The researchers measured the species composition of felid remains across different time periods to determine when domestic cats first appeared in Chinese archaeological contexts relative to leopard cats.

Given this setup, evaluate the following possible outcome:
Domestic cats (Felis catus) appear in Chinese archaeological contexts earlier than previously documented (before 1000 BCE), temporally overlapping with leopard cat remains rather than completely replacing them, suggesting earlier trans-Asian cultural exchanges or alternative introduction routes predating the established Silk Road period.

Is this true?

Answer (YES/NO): NO